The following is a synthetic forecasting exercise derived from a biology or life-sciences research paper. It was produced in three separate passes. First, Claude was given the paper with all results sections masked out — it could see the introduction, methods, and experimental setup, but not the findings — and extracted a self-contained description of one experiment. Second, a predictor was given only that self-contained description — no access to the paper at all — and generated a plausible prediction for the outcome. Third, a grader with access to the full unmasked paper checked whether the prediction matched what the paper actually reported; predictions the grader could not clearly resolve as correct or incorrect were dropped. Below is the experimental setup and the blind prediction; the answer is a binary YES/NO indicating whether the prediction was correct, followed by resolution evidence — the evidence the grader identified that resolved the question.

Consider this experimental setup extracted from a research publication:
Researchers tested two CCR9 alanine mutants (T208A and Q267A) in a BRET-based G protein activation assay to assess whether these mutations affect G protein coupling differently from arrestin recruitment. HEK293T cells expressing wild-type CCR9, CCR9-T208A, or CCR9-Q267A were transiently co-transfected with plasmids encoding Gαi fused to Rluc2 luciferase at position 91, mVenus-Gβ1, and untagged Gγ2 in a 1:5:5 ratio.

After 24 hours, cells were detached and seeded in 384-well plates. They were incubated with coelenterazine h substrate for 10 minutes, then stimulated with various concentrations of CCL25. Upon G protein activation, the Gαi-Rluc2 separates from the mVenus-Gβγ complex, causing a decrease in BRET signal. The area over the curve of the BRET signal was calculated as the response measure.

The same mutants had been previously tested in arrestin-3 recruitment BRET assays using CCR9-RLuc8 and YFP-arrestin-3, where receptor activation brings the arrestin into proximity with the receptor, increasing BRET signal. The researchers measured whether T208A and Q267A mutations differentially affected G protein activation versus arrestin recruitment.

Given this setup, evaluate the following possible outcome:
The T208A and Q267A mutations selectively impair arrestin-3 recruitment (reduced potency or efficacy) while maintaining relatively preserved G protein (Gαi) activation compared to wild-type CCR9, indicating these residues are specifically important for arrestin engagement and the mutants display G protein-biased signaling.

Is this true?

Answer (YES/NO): YES